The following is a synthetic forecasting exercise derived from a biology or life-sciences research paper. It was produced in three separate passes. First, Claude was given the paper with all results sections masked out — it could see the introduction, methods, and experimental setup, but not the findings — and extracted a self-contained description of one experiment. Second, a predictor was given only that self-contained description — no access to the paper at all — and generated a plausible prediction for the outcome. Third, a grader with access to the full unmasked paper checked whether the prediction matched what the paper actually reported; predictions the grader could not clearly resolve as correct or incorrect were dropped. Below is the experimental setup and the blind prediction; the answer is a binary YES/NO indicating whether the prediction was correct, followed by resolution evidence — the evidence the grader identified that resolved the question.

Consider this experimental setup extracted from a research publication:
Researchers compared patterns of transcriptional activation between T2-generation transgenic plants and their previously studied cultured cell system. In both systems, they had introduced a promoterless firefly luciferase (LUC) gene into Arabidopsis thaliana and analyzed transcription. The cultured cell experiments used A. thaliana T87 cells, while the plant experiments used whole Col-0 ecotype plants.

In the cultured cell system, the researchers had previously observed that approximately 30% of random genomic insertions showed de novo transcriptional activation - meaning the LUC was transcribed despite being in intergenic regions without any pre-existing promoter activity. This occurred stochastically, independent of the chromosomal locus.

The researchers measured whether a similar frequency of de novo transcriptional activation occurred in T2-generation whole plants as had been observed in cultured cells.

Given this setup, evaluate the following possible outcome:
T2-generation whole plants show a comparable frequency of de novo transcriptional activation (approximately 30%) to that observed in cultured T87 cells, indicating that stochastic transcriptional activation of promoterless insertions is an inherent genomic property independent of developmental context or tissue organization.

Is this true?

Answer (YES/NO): YES